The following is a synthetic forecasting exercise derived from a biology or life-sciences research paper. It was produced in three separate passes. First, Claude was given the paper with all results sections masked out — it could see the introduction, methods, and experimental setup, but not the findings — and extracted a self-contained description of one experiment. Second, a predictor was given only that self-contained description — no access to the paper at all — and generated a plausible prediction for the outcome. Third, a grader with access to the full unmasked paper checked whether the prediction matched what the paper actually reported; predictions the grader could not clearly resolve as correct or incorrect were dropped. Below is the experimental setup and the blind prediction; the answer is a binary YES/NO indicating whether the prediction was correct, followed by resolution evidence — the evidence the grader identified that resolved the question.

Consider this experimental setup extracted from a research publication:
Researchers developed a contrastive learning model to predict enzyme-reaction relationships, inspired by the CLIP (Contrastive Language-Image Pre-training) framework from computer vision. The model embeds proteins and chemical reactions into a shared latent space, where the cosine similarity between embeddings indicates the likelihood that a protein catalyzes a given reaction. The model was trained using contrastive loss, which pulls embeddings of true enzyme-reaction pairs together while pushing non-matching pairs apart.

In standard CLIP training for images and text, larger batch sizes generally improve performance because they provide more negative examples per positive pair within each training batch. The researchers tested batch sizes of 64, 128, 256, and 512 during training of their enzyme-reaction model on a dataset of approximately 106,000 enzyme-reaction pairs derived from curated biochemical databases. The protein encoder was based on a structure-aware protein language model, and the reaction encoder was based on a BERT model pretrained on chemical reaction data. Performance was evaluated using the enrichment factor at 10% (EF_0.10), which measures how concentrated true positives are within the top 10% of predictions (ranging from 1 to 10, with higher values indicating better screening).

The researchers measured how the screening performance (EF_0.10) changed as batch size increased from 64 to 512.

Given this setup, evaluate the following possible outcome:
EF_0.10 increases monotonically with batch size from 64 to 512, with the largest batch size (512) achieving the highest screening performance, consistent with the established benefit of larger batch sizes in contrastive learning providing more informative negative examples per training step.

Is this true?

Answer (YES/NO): NO